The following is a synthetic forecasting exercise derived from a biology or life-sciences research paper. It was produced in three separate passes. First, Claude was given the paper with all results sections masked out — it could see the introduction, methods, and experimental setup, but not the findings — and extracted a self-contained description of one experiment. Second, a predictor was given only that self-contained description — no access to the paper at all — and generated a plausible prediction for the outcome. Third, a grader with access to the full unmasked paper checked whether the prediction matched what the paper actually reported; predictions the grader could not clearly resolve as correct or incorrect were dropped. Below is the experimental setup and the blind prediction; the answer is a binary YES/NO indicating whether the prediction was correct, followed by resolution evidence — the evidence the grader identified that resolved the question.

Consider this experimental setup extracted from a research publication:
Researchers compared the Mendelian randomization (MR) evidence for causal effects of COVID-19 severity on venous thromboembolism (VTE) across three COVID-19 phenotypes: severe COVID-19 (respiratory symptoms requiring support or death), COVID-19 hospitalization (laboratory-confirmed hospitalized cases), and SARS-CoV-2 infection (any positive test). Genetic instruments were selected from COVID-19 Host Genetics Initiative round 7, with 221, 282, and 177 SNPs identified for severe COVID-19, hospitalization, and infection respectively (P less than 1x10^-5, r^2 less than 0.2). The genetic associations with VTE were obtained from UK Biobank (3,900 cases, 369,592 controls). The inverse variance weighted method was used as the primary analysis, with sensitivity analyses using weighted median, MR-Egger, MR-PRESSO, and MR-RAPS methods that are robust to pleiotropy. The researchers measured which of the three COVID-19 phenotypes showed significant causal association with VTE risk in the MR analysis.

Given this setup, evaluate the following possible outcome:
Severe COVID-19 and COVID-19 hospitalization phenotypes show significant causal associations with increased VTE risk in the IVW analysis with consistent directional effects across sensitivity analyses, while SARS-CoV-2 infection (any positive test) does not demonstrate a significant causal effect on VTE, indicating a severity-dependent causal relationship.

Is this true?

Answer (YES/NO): NO